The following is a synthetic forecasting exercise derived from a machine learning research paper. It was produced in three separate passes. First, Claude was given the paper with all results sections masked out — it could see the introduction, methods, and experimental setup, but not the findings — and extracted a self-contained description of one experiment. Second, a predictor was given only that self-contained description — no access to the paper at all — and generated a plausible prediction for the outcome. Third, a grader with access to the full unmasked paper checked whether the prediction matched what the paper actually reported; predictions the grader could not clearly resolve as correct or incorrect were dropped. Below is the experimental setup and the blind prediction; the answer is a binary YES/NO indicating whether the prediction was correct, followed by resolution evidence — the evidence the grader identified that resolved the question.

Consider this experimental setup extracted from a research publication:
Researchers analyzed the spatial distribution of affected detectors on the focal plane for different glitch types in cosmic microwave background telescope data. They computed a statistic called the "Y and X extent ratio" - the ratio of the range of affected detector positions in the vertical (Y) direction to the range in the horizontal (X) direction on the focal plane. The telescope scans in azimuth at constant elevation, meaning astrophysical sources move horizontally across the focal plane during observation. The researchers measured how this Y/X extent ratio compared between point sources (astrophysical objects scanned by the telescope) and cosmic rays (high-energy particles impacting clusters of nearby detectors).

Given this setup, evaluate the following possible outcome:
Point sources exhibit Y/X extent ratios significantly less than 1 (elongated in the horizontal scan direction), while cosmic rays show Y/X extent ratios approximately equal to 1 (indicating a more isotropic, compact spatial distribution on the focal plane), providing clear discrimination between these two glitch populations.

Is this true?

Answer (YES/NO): YES